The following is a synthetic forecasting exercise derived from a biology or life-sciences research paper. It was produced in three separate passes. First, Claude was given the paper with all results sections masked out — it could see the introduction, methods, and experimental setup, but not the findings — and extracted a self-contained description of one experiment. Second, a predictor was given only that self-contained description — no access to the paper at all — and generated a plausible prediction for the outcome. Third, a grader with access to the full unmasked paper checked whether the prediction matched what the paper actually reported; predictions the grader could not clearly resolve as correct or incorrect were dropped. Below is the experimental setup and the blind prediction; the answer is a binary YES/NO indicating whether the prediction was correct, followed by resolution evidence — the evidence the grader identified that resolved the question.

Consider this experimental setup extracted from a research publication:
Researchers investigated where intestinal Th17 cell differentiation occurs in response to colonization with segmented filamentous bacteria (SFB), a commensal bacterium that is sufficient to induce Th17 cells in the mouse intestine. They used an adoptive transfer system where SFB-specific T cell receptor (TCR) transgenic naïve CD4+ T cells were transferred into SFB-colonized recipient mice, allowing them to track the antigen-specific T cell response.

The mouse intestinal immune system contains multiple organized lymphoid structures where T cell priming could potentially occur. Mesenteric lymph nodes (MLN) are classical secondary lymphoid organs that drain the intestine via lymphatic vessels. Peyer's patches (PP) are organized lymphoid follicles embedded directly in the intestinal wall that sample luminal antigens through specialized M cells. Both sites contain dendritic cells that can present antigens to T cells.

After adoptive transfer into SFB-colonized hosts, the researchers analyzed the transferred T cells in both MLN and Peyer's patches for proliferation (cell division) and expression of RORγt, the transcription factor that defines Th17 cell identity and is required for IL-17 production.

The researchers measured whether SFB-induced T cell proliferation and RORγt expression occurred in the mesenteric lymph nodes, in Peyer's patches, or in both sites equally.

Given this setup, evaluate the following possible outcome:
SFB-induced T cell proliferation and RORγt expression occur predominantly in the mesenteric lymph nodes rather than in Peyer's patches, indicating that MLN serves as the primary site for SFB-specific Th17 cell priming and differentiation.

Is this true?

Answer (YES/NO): YES